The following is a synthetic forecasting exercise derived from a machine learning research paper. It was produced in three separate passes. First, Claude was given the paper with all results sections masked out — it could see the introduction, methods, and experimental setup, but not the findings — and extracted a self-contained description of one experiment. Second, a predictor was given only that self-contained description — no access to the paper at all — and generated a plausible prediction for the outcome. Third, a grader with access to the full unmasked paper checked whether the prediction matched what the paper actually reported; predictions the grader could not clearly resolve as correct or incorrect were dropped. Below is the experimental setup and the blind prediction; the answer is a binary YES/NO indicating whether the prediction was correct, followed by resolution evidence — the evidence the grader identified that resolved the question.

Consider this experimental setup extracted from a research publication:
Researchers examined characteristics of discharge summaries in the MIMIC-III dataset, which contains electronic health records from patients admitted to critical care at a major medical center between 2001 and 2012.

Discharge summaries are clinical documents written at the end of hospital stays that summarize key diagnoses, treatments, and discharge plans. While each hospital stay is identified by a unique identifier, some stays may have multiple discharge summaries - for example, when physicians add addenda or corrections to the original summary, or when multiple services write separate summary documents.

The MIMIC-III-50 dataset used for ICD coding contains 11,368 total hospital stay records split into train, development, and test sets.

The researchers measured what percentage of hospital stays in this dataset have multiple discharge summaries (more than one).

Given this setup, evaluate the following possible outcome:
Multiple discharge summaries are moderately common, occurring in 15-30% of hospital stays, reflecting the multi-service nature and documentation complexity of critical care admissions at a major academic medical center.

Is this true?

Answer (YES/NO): NO